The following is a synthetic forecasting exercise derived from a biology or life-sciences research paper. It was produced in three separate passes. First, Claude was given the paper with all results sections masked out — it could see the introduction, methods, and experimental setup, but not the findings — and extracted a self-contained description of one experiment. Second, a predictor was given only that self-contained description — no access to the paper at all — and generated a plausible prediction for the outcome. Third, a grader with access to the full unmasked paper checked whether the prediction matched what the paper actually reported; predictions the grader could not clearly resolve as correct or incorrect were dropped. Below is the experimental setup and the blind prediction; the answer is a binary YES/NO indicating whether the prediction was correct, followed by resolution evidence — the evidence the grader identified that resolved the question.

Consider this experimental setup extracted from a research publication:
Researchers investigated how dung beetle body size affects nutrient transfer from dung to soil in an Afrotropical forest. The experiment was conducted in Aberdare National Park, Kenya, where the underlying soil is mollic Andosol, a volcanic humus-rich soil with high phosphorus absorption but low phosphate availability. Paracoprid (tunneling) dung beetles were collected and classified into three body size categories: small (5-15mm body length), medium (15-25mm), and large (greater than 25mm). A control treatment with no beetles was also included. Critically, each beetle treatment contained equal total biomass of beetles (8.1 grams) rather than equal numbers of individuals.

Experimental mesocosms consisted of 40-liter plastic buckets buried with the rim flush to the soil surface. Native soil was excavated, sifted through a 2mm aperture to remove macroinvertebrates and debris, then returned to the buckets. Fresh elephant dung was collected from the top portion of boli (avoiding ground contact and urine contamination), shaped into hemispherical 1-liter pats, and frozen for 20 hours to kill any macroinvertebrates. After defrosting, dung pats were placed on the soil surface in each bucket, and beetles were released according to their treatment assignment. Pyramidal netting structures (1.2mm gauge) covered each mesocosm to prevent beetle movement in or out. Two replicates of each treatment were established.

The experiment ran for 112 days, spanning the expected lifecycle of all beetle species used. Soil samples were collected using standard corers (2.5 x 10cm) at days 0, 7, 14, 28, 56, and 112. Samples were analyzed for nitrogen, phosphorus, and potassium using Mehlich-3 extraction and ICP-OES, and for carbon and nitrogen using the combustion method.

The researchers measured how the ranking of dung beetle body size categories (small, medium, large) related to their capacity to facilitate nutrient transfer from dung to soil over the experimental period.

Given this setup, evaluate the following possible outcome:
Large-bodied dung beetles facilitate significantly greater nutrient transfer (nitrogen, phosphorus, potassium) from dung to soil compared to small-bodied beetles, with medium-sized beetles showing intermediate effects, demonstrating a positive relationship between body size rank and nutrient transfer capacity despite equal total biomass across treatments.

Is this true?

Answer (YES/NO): YES